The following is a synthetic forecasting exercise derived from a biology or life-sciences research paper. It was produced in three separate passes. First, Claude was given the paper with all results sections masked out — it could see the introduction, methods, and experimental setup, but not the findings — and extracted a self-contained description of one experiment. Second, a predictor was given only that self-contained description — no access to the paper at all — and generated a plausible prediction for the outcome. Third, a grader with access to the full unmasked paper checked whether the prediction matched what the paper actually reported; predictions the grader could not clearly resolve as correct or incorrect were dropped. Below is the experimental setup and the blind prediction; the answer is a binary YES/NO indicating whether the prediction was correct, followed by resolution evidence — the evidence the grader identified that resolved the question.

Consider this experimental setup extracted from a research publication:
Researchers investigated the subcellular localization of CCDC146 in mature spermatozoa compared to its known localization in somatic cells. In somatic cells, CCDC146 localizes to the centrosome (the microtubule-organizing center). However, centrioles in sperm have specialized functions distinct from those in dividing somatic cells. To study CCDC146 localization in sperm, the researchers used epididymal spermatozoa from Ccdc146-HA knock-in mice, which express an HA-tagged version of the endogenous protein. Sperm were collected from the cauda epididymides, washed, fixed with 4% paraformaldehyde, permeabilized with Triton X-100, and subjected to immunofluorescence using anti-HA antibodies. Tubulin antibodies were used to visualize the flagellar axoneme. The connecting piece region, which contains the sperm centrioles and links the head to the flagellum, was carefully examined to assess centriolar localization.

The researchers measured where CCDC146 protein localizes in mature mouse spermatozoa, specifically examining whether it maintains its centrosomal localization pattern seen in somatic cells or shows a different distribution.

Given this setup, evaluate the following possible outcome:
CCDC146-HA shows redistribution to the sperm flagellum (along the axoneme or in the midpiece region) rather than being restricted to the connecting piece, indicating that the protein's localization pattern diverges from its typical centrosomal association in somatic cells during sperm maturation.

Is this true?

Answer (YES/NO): YES